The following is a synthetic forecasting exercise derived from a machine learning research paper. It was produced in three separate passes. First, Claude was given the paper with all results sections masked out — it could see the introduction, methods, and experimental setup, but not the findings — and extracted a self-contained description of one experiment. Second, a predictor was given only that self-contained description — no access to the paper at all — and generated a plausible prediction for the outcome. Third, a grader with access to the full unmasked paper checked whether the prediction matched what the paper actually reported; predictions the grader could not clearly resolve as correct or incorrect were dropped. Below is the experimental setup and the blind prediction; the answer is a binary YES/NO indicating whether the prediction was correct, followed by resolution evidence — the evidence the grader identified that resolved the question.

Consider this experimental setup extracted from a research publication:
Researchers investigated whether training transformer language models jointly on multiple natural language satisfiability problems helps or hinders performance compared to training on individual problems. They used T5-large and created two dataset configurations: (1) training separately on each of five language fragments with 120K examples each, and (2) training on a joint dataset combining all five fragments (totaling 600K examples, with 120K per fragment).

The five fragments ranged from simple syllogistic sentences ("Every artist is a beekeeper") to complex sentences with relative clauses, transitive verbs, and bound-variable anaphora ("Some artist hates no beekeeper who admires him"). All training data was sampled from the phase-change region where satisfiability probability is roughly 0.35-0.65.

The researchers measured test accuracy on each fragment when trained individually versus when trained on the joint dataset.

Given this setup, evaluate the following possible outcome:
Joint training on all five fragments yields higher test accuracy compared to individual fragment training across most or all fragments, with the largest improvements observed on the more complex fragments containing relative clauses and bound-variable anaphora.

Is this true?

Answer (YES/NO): YES